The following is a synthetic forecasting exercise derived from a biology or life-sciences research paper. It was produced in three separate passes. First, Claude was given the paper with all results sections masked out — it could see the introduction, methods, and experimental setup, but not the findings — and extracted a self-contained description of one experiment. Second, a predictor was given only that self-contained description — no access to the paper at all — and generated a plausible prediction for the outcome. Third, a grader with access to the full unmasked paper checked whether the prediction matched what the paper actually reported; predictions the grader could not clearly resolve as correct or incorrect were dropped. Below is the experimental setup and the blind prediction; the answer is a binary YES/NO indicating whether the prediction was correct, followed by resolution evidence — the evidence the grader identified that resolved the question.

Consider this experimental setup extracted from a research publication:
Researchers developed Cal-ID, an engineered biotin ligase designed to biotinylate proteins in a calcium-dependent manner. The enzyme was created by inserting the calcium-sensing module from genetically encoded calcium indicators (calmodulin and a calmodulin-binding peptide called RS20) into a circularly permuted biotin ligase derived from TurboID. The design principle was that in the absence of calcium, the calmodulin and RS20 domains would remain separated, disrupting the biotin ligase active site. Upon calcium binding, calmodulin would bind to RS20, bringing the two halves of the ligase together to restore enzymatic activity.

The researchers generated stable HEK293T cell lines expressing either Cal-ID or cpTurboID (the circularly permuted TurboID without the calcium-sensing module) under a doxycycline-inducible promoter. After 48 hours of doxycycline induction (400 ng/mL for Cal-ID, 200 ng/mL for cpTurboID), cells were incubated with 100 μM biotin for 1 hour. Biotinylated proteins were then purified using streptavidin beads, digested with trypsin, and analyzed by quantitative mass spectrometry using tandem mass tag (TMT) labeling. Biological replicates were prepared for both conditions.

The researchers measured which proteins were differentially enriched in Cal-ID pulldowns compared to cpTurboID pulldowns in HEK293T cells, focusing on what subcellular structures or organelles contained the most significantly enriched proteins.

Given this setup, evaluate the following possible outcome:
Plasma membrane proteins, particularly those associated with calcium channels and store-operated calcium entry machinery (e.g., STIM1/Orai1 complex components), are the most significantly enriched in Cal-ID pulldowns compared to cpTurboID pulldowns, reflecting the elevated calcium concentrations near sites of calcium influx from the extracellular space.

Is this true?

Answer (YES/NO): NO